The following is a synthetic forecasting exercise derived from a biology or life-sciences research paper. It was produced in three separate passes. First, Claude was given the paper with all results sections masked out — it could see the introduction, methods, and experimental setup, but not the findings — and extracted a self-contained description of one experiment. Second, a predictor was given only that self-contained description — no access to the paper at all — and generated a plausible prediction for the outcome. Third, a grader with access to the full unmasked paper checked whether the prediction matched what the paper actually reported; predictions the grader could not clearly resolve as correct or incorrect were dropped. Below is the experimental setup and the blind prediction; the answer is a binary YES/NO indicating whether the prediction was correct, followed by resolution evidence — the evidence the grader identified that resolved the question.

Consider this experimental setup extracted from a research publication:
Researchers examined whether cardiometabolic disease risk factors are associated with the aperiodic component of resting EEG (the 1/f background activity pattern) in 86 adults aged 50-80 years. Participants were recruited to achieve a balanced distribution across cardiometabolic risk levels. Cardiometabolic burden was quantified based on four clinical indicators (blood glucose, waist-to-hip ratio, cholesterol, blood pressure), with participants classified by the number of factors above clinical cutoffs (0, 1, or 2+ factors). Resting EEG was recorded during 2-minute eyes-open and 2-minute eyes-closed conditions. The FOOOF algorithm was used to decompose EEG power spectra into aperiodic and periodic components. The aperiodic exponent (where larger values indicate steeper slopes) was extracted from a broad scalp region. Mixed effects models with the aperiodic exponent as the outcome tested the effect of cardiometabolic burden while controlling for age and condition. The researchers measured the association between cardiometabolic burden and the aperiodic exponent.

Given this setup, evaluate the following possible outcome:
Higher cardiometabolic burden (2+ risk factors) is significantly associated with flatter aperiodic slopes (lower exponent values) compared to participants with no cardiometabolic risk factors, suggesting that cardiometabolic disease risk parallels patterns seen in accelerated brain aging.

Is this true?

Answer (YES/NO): NO